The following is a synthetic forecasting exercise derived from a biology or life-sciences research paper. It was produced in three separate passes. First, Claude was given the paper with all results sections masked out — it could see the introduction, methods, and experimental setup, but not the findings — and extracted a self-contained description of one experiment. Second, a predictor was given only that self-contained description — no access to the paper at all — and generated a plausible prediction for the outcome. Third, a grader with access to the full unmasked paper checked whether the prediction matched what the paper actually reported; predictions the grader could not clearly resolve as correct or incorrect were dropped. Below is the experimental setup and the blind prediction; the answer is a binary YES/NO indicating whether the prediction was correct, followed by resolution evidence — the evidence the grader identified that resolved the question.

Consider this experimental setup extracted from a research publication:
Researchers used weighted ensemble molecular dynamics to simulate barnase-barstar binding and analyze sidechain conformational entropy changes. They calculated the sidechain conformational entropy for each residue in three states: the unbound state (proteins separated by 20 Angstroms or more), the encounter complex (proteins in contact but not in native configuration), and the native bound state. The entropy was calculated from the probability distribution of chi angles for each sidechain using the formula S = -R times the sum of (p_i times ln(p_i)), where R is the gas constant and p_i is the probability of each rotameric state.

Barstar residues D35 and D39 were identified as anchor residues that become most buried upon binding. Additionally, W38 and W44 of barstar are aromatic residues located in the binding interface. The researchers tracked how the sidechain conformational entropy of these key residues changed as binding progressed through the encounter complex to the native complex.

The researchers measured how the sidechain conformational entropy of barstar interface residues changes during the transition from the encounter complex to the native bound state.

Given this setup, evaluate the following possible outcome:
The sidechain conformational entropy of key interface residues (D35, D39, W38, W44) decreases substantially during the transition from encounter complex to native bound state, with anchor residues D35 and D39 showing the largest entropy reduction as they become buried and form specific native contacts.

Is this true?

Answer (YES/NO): NO